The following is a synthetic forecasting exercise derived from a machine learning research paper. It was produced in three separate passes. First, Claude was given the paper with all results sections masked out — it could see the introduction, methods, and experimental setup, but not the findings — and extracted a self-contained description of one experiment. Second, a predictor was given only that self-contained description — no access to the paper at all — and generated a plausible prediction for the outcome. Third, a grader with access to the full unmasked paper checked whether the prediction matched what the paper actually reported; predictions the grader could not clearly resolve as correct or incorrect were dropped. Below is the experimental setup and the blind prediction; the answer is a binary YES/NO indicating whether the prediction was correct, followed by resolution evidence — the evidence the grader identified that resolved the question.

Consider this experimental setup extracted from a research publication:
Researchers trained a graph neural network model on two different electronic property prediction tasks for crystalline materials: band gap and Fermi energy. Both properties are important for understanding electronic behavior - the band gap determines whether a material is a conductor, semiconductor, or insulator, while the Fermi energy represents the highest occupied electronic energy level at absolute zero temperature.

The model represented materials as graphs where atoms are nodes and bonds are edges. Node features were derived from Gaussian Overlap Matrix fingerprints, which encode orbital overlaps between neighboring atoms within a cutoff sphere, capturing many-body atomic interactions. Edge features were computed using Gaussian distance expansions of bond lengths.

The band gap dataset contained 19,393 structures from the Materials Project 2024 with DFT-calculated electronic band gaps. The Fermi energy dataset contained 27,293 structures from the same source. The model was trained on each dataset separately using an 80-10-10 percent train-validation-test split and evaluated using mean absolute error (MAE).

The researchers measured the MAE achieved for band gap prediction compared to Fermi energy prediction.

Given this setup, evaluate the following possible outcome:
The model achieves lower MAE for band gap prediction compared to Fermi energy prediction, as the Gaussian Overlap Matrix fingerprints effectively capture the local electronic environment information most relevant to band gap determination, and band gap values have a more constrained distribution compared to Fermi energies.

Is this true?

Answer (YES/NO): YES